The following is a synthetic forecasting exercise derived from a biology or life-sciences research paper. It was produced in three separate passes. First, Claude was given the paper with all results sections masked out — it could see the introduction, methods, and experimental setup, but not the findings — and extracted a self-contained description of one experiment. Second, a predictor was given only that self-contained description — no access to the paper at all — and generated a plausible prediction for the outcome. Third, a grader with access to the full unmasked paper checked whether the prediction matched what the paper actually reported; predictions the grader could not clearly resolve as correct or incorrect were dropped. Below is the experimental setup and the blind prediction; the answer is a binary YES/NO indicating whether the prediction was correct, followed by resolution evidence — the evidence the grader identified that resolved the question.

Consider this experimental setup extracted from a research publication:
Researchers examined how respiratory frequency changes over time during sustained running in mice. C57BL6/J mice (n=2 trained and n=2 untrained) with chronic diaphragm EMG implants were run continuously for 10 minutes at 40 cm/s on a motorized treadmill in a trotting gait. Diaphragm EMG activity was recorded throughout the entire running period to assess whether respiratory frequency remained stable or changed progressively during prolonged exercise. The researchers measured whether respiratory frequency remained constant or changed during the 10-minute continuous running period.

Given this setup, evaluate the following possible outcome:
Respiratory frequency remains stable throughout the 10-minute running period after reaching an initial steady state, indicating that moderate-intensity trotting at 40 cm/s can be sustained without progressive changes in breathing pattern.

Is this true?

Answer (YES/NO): YES